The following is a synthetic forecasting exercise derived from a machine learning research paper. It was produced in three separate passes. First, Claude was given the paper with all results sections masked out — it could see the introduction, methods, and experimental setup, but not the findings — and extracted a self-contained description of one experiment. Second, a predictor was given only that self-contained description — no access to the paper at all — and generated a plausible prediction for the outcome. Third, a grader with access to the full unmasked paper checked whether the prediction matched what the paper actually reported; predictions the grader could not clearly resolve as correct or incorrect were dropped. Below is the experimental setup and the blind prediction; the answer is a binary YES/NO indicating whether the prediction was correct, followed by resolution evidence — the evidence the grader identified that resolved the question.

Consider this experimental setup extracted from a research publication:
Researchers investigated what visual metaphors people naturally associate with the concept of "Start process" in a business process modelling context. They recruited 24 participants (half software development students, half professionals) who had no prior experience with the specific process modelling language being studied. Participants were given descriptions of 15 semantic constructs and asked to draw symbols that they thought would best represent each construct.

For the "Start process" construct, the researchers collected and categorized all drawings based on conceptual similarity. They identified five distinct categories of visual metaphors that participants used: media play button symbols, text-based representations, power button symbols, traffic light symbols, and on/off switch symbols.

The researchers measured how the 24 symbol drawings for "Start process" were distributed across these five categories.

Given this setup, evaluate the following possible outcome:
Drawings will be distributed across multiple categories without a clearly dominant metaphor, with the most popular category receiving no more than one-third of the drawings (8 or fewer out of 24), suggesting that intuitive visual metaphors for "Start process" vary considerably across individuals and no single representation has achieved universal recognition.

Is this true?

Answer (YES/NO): NO